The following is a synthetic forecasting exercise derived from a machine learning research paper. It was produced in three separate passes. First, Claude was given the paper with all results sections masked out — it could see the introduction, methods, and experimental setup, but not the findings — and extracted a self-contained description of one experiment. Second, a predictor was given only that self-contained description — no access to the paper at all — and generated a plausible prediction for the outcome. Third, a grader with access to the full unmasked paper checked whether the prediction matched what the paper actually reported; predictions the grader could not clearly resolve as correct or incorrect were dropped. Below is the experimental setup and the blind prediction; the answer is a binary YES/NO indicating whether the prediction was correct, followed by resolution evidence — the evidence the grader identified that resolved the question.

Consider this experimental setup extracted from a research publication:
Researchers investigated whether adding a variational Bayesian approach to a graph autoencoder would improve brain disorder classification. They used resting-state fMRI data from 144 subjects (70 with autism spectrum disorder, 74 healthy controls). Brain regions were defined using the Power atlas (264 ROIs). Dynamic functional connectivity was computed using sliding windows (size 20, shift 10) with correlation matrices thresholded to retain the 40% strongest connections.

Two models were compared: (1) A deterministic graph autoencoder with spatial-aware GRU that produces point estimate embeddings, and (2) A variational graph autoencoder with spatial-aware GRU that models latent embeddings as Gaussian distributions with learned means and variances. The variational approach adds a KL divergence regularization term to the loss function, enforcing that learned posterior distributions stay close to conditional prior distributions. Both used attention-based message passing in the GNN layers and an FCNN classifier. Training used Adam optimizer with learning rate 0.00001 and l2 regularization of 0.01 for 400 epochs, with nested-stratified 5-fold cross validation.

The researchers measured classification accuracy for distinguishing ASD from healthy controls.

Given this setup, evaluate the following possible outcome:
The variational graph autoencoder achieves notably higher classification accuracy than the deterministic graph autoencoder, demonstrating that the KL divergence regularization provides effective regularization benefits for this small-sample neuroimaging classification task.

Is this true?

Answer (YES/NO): NO